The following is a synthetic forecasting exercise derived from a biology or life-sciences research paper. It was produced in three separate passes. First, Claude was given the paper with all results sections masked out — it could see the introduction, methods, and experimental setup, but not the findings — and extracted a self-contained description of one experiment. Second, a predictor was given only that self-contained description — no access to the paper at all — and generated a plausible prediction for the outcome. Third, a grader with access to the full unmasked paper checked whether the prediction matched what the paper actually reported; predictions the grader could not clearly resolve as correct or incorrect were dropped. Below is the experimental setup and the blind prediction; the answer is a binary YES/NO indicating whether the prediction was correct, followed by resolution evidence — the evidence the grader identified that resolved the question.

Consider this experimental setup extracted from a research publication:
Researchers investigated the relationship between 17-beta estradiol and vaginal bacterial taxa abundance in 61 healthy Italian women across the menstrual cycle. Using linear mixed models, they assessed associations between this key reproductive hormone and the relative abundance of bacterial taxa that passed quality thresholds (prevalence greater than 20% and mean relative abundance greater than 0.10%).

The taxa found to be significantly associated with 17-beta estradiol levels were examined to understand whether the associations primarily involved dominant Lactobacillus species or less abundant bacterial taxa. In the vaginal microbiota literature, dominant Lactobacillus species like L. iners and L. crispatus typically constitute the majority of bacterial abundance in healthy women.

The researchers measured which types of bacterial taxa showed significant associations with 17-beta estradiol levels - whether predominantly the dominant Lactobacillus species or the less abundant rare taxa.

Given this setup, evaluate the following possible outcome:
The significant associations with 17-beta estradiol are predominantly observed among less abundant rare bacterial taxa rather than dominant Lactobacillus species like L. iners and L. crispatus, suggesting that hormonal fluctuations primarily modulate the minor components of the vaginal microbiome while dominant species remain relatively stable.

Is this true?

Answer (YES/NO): YES